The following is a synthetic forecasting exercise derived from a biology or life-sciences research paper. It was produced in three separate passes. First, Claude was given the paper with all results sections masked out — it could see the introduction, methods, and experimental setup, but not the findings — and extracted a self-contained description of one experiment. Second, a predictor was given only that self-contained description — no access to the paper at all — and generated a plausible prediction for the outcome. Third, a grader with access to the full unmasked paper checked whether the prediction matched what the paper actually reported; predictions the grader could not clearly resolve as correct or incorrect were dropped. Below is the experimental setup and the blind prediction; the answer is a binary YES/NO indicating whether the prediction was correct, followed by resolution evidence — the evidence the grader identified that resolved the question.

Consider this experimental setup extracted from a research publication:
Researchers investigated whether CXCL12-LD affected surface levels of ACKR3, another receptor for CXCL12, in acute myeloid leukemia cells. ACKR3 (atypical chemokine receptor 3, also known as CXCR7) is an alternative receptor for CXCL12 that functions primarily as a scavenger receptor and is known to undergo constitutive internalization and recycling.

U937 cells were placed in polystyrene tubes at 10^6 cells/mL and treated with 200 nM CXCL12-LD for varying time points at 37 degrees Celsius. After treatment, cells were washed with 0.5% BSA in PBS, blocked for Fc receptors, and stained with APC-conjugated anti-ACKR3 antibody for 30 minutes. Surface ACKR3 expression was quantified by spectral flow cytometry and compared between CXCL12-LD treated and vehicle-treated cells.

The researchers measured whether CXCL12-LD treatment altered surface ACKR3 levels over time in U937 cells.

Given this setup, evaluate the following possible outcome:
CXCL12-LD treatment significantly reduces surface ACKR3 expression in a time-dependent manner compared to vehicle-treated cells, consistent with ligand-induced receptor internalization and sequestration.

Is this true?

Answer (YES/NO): NO